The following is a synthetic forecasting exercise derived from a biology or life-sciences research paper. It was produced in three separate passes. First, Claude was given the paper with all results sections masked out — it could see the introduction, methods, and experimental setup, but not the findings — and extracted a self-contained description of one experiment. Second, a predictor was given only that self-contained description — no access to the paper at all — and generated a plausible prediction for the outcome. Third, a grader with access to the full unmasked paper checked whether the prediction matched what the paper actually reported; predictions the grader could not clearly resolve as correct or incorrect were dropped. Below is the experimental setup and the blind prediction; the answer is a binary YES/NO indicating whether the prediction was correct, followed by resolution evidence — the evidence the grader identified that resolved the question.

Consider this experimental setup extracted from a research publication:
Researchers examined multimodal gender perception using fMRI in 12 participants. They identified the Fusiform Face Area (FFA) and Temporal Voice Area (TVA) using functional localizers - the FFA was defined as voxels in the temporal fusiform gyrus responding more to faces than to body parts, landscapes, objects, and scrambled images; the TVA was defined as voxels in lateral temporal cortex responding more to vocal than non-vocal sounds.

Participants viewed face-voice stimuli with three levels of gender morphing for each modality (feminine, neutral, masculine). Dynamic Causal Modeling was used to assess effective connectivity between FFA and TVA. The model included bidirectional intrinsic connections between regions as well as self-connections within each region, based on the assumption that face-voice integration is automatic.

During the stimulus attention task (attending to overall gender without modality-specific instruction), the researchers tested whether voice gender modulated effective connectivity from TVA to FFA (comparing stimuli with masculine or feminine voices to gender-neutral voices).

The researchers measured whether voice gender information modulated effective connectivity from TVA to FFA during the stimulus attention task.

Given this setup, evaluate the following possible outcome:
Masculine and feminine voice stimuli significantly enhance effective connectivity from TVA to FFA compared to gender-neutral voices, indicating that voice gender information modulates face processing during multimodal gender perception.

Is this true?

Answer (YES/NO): NO